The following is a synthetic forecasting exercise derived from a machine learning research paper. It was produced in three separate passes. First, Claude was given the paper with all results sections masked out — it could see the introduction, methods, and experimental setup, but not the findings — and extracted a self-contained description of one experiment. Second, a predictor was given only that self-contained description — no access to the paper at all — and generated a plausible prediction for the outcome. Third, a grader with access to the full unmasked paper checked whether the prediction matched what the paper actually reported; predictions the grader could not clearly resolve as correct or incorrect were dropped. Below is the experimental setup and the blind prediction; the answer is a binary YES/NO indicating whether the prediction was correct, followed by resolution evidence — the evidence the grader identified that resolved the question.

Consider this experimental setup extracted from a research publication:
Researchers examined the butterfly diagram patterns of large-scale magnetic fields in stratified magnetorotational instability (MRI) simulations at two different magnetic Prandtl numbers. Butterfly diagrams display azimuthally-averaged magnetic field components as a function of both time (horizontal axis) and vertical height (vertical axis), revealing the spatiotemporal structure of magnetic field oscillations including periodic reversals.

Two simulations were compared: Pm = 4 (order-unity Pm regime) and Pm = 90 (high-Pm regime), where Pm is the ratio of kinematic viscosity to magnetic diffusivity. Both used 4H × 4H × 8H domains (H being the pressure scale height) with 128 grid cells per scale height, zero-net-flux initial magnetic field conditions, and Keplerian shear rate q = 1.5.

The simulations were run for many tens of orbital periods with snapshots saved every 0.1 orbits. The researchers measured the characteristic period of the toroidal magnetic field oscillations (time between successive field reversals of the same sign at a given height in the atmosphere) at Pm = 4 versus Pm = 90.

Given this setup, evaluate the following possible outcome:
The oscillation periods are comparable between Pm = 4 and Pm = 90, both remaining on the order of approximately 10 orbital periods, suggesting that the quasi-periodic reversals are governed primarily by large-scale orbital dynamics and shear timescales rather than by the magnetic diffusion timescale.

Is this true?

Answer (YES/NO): NO